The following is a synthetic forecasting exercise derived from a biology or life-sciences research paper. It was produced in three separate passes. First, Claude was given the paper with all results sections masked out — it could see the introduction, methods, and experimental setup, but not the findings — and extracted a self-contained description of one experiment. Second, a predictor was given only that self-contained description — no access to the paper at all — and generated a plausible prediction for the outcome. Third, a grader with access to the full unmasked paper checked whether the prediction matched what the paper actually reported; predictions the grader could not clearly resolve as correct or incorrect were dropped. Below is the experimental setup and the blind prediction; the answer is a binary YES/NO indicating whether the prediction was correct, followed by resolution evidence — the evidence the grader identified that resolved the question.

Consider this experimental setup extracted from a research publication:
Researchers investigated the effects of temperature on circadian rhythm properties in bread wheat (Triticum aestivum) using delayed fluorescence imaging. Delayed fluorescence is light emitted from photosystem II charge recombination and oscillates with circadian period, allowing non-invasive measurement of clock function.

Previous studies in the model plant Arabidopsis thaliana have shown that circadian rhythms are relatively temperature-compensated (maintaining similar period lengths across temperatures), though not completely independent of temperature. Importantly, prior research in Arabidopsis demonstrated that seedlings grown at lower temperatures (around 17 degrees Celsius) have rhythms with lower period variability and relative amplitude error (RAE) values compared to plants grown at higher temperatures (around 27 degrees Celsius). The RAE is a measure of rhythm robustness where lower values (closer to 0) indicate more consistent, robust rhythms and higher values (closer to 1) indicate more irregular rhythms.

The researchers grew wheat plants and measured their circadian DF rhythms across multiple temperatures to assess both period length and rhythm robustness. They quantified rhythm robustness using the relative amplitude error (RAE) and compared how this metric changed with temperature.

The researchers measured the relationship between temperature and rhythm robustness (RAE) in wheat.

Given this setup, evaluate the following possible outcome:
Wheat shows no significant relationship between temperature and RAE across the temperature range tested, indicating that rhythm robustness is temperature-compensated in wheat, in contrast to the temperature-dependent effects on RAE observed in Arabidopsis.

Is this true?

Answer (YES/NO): NO